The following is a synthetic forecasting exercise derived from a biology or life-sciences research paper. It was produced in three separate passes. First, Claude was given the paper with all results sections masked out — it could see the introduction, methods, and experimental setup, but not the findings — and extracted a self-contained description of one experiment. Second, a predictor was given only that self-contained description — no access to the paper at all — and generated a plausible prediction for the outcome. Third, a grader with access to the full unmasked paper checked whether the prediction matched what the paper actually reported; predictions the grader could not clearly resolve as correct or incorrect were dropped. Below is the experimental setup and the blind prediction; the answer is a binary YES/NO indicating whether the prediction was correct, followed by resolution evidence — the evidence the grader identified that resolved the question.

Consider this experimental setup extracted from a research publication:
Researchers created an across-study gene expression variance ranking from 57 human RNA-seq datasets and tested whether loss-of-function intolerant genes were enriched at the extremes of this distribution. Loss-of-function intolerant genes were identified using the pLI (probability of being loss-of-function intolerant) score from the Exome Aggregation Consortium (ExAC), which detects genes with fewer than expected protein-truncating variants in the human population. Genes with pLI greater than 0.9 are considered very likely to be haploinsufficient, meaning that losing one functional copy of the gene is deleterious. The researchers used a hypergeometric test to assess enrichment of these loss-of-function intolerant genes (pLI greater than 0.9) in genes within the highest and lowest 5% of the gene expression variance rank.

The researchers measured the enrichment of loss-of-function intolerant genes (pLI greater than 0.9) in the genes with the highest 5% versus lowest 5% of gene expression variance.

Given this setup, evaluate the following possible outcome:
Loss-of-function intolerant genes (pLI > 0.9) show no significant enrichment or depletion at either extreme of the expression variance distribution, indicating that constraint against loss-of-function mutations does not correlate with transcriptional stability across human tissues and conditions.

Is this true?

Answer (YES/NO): NO